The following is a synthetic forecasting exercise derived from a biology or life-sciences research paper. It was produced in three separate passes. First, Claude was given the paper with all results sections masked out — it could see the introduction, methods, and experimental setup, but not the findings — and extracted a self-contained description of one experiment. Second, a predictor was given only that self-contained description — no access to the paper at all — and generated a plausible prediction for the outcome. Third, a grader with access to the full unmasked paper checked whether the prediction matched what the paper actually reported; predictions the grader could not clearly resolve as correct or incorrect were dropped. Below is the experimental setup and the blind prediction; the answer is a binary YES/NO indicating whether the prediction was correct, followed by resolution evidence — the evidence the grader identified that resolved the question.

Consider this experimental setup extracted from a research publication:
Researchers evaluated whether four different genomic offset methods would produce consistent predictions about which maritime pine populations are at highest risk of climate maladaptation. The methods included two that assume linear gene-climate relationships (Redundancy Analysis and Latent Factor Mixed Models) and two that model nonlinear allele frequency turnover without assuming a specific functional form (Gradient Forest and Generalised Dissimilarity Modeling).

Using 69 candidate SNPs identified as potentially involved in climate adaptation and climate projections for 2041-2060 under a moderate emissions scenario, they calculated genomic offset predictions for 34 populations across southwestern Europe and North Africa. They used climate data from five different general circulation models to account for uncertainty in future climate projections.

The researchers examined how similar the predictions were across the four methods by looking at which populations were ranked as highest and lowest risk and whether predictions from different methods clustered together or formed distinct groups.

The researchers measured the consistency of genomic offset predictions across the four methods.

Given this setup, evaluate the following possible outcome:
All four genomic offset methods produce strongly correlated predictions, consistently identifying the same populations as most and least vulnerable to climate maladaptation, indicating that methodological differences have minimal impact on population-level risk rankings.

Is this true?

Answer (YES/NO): NO